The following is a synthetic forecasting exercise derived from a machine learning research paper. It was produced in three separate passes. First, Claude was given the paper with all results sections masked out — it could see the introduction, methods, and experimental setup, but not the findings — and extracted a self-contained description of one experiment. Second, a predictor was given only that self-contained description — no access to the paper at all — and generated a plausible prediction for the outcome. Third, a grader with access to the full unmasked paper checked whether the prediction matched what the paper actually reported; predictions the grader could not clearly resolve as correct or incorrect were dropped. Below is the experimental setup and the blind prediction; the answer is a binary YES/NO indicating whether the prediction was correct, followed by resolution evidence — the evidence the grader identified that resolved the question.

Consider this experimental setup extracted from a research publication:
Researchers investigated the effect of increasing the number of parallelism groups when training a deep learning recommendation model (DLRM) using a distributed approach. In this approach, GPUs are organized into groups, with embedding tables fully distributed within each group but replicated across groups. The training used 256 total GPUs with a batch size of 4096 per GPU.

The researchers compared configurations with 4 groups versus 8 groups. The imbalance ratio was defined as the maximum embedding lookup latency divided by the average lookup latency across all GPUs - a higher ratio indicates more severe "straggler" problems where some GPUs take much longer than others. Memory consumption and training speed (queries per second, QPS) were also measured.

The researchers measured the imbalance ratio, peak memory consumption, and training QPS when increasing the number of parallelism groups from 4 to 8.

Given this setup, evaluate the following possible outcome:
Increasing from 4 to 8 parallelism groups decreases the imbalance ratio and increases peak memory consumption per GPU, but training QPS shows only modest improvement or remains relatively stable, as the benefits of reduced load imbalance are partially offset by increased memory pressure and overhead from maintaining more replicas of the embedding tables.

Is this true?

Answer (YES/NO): NO